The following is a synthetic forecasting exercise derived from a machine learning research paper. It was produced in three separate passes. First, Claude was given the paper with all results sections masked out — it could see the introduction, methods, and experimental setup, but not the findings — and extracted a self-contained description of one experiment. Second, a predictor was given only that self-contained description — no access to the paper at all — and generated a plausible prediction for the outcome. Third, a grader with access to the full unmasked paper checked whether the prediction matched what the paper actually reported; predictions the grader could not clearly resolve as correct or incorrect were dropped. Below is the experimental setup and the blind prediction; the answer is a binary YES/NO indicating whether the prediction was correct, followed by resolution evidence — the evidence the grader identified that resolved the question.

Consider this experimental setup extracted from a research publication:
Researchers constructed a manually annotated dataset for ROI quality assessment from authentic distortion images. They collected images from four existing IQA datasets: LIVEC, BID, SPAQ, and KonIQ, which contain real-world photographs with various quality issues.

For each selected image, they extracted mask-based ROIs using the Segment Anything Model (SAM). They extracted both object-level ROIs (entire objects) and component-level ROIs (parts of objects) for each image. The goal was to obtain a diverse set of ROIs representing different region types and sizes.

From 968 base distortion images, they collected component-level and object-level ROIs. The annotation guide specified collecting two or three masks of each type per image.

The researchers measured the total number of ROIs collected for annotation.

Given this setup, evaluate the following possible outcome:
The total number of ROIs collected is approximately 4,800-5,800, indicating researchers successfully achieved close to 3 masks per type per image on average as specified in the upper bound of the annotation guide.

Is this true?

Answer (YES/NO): NO